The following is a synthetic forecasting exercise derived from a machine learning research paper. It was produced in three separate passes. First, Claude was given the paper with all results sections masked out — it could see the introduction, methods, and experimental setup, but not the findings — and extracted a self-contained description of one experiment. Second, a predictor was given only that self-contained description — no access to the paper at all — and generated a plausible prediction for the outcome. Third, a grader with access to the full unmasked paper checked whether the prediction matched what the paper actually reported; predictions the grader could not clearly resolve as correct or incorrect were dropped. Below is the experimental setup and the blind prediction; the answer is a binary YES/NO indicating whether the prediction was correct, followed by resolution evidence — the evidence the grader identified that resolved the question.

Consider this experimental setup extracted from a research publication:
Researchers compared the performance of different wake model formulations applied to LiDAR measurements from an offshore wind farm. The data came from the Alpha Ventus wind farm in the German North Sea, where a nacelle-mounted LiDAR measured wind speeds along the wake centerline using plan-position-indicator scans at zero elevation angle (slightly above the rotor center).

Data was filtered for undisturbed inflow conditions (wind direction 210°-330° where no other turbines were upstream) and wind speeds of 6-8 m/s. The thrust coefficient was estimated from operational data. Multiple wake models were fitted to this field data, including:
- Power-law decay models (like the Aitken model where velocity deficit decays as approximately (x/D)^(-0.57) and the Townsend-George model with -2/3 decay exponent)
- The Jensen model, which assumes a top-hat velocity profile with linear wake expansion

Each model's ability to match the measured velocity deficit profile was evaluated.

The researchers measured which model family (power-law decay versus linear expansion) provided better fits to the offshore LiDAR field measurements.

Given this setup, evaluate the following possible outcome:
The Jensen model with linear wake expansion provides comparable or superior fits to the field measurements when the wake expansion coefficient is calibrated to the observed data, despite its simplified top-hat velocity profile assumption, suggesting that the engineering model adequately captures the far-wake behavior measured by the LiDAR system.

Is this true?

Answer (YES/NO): NO